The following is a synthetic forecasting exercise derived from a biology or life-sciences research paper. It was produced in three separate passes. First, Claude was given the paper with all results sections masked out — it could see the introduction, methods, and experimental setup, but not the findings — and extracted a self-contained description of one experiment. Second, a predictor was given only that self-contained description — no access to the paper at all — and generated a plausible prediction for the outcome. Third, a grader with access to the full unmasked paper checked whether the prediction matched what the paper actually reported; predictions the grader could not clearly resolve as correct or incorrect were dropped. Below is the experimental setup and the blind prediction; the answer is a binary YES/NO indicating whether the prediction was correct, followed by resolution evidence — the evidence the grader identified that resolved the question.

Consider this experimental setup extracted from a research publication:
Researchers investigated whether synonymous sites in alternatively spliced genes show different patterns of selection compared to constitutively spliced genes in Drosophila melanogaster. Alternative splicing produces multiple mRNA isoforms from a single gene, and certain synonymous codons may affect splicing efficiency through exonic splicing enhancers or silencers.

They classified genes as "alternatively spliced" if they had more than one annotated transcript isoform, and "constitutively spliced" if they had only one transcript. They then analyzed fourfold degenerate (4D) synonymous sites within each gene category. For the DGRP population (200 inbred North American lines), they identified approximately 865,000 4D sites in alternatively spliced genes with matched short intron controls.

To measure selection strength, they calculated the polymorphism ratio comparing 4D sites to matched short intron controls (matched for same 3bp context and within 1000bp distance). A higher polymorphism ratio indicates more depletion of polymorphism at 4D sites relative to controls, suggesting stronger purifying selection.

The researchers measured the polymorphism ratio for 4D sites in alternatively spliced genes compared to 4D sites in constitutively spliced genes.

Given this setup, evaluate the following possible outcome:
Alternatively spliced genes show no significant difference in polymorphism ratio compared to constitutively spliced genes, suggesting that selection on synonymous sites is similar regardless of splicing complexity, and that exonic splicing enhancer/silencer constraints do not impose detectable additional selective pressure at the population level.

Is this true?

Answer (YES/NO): NO